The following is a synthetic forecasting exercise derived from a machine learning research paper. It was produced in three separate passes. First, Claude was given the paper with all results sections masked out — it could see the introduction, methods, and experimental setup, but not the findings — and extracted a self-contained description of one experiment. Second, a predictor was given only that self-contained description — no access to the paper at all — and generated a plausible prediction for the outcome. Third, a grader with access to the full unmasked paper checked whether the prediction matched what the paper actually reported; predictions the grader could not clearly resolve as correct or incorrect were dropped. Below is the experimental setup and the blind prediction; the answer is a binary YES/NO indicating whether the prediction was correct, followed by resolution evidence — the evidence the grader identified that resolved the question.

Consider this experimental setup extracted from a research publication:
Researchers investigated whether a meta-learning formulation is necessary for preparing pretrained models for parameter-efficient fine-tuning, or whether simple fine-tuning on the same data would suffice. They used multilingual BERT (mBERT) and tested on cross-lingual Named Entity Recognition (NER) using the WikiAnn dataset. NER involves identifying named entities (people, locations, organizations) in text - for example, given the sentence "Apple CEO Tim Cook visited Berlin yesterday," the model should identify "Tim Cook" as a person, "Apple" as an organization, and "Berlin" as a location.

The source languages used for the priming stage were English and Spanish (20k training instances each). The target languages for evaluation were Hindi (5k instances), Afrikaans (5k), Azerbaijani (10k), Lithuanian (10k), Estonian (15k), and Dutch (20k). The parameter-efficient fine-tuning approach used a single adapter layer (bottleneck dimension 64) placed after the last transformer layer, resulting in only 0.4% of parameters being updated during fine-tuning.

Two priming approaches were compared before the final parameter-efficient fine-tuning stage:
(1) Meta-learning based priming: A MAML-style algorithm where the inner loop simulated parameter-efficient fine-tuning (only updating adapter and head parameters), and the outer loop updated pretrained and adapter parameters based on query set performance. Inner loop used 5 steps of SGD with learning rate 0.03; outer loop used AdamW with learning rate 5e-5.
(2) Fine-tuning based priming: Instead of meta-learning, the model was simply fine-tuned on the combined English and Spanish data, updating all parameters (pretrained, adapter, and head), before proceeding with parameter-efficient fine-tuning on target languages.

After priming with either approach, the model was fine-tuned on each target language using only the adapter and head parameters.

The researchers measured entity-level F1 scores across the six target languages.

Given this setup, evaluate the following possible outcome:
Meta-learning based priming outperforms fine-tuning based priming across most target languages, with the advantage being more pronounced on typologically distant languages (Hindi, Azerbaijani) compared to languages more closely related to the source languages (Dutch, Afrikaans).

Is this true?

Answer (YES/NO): YES